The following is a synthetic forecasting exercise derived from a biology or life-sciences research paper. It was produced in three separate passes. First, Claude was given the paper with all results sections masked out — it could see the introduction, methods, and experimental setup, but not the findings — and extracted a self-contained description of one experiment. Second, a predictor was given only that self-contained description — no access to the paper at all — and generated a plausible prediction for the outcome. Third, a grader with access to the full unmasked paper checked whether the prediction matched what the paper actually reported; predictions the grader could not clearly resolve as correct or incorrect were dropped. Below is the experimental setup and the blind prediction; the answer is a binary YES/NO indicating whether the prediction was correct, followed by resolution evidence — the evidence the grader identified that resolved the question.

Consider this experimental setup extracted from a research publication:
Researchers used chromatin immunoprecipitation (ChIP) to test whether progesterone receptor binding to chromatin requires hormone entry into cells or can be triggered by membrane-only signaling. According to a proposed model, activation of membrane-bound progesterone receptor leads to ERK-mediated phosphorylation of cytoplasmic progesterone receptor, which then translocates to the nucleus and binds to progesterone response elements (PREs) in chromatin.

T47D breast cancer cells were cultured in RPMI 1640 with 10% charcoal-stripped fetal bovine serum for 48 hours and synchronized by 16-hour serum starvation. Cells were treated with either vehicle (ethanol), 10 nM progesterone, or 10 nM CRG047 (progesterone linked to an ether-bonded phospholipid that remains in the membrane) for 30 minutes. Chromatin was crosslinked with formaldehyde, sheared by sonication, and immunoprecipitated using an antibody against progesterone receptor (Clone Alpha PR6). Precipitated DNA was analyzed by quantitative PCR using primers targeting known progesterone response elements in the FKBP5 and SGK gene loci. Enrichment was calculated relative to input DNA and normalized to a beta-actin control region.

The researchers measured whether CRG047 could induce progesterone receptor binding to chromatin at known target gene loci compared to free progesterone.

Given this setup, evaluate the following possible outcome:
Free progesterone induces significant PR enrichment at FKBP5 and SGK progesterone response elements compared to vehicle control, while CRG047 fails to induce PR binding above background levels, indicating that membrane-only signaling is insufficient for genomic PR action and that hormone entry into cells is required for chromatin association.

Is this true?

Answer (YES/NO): NO